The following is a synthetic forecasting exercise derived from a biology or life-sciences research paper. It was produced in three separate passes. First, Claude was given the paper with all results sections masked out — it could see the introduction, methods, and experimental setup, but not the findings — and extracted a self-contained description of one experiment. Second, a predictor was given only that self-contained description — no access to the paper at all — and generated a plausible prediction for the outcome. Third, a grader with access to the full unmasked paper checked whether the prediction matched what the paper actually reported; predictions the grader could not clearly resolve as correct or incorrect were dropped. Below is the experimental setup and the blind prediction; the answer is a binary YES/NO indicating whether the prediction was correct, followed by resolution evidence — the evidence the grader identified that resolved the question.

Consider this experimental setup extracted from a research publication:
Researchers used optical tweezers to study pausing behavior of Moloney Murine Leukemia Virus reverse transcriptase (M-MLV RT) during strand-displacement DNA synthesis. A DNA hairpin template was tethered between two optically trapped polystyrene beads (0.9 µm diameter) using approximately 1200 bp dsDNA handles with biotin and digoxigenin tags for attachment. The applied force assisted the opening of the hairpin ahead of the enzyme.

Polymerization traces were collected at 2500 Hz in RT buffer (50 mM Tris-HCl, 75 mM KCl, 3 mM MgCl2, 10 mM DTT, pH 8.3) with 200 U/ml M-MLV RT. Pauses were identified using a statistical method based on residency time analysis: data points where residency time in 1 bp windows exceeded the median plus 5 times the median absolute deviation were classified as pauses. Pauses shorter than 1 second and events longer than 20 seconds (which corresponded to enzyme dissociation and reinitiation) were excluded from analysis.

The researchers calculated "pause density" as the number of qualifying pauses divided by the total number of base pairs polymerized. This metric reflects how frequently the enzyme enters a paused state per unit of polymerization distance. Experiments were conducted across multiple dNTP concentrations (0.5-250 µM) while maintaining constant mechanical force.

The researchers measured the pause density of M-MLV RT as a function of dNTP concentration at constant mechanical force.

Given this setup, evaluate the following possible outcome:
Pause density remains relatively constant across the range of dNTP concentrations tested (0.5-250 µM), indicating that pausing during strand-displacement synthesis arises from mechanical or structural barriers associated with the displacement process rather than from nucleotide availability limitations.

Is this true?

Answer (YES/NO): NO